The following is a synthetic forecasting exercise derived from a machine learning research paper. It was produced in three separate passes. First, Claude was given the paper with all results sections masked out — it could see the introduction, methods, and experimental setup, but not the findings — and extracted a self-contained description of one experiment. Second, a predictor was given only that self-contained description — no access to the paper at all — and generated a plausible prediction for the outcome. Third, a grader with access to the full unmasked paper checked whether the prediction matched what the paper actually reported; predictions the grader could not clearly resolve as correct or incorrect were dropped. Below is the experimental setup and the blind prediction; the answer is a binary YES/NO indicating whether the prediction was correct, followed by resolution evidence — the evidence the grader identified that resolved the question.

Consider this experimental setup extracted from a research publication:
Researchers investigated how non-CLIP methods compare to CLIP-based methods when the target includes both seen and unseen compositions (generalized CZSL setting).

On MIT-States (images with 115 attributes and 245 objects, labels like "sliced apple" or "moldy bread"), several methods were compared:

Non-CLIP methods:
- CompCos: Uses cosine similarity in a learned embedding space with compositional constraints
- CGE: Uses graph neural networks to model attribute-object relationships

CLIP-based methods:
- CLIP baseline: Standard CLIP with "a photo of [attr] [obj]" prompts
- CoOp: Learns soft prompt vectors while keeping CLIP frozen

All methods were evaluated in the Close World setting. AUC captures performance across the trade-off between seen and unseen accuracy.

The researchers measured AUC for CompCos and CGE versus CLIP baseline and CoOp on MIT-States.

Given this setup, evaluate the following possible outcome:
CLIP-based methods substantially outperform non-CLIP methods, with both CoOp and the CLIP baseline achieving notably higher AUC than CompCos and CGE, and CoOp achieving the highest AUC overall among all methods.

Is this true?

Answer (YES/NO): NO